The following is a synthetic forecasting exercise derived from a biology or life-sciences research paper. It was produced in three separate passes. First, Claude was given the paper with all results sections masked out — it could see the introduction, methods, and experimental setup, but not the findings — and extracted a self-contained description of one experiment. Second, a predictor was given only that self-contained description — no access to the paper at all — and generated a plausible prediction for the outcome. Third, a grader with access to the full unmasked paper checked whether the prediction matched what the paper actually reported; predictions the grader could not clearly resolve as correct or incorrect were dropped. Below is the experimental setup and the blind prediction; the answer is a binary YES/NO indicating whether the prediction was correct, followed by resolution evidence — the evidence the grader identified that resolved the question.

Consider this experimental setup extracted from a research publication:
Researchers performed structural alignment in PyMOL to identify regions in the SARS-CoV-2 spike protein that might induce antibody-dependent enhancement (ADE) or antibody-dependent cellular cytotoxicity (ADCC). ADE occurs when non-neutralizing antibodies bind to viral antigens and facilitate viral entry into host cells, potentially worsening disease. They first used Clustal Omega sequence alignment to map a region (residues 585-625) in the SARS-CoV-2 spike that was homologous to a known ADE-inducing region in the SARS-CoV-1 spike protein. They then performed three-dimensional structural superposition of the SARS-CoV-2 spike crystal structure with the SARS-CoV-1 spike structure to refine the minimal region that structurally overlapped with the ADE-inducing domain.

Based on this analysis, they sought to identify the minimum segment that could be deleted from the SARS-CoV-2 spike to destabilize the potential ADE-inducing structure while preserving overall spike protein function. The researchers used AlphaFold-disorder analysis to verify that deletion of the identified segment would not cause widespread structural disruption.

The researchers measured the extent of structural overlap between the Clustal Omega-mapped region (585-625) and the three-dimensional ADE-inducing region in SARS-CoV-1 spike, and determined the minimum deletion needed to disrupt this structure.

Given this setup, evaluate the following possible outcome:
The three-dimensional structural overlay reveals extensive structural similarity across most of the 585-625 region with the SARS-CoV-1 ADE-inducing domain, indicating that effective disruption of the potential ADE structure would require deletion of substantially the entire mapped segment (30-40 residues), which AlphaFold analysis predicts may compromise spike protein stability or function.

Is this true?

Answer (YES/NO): NO